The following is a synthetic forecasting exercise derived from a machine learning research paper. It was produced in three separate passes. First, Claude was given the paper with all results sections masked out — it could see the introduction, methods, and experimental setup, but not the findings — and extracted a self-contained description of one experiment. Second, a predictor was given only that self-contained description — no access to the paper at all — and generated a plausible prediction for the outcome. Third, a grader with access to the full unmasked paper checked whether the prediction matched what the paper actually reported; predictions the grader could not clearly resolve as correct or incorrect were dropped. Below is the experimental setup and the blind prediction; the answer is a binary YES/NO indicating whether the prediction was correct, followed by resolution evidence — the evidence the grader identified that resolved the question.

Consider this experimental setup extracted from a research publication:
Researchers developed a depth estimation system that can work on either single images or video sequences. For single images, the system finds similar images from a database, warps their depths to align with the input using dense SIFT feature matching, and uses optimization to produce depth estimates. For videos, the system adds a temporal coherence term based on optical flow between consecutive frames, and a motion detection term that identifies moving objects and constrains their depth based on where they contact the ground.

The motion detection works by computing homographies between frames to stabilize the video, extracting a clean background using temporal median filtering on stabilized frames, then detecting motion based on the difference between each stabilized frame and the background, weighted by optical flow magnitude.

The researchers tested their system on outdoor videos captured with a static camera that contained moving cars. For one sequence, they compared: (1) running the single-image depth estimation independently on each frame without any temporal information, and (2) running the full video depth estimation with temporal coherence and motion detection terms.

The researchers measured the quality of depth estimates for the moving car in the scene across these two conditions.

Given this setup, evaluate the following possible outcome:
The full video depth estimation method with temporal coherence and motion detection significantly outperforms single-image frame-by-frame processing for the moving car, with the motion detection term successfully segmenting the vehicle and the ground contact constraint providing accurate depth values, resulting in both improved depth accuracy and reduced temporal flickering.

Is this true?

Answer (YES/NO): YES